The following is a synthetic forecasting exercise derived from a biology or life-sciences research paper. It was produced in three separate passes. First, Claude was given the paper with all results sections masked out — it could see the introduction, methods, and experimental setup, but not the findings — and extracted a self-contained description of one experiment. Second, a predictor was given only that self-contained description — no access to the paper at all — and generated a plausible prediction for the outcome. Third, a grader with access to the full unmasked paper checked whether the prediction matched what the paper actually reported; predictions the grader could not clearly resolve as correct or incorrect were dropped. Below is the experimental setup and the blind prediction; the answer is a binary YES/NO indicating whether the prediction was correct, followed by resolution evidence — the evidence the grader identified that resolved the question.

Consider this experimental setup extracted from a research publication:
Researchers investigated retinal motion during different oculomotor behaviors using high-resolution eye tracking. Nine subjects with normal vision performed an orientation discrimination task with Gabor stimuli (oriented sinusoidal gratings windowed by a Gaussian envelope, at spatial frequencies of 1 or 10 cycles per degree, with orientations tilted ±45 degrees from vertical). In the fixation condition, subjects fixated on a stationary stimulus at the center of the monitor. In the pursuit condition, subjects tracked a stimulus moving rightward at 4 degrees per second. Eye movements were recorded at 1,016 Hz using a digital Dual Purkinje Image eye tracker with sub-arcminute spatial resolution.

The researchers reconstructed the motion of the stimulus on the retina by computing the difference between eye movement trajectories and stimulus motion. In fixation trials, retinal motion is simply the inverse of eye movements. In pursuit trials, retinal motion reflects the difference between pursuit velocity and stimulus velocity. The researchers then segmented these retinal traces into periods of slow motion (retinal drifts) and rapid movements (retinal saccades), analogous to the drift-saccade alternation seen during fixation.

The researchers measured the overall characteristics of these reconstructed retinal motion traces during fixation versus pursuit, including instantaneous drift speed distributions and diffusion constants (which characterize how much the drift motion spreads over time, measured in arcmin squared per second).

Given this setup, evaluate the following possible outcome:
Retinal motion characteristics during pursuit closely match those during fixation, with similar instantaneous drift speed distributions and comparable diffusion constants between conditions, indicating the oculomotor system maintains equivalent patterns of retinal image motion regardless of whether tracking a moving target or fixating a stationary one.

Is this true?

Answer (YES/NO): NO